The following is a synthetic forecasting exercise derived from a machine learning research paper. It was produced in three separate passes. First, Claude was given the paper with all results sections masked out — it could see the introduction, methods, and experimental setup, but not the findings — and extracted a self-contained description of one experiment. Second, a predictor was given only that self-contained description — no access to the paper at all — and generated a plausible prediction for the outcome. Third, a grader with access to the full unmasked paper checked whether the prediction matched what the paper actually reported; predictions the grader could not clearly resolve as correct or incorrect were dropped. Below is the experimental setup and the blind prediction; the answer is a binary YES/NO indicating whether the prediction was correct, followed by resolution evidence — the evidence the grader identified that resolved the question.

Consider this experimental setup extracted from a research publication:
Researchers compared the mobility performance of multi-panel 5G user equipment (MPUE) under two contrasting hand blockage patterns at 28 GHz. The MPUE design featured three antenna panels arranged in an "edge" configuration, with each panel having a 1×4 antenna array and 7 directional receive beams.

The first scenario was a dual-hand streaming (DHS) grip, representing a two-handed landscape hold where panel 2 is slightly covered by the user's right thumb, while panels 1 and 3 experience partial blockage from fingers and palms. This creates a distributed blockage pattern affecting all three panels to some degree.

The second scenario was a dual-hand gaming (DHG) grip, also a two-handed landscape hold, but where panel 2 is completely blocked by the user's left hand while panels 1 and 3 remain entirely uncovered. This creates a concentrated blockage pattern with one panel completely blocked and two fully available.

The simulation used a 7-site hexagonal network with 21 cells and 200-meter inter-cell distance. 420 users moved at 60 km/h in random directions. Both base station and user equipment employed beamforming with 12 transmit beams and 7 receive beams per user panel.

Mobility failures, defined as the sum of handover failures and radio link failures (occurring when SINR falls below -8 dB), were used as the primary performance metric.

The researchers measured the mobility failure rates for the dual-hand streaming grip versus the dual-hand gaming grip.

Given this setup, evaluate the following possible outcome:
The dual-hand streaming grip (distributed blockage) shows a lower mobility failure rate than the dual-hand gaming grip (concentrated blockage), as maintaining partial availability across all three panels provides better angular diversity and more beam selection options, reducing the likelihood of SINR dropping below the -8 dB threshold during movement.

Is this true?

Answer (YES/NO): YES